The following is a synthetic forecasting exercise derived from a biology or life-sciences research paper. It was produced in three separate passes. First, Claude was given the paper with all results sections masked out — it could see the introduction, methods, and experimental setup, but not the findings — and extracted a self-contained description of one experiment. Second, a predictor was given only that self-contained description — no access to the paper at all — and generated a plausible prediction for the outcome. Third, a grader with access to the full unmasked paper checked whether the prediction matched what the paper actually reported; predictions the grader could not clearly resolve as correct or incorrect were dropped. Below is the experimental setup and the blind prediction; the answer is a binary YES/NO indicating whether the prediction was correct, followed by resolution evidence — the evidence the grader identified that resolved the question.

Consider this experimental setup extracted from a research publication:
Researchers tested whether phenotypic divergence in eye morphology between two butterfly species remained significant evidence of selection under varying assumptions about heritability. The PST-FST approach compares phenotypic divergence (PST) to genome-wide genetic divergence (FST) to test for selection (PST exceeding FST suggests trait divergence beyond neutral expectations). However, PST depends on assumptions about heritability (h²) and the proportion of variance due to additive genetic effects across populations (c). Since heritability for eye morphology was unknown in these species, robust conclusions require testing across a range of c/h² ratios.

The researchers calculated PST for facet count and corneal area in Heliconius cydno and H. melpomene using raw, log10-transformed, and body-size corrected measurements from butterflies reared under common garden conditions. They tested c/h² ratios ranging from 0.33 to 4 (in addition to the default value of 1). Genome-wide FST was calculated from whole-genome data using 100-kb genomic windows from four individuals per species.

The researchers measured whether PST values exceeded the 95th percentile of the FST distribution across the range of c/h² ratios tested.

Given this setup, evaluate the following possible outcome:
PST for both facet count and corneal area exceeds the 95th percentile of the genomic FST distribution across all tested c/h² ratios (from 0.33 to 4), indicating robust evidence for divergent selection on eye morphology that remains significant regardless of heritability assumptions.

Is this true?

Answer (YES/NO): YES